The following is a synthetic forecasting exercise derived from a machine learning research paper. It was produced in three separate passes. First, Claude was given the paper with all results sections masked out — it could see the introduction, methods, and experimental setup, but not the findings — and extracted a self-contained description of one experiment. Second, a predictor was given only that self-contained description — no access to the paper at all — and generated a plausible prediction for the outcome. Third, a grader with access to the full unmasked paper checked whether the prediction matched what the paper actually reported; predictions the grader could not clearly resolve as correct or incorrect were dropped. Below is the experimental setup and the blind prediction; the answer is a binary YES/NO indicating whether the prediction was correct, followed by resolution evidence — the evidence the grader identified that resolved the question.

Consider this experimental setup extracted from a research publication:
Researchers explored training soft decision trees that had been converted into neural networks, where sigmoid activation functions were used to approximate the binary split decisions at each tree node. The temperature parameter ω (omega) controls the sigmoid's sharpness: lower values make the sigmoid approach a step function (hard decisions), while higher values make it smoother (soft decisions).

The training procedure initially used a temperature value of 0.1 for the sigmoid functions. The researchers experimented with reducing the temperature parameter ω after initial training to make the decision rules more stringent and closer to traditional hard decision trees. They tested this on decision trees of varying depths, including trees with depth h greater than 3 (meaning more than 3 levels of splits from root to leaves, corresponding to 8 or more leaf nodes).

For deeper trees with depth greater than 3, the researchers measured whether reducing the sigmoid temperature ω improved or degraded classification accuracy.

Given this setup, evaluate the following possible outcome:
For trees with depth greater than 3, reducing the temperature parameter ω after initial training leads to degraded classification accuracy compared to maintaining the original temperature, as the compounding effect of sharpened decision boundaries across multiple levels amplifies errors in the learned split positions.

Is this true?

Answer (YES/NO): YES